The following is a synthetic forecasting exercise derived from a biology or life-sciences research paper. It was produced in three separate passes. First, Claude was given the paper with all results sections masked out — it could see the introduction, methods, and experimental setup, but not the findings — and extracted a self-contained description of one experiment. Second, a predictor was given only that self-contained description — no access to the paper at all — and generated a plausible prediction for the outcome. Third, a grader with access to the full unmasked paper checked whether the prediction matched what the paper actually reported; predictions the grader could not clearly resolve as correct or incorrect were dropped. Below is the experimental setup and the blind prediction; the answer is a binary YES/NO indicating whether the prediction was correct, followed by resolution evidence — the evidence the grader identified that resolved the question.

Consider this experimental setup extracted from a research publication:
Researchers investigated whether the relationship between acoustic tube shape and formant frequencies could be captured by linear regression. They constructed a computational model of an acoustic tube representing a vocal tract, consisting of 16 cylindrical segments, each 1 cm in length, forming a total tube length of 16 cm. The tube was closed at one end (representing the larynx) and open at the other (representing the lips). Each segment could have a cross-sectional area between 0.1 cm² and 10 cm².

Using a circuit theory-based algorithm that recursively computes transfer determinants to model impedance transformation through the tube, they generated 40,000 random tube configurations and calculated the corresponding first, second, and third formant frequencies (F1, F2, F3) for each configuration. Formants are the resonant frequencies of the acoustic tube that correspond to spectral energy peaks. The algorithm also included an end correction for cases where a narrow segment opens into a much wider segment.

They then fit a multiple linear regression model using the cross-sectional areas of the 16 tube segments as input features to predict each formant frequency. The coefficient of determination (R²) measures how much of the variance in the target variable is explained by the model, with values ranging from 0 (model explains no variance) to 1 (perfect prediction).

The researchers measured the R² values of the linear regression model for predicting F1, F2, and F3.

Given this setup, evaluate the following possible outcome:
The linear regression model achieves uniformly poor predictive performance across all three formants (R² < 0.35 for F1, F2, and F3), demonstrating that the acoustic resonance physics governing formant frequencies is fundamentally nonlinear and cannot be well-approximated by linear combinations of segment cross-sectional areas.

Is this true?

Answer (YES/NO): YES